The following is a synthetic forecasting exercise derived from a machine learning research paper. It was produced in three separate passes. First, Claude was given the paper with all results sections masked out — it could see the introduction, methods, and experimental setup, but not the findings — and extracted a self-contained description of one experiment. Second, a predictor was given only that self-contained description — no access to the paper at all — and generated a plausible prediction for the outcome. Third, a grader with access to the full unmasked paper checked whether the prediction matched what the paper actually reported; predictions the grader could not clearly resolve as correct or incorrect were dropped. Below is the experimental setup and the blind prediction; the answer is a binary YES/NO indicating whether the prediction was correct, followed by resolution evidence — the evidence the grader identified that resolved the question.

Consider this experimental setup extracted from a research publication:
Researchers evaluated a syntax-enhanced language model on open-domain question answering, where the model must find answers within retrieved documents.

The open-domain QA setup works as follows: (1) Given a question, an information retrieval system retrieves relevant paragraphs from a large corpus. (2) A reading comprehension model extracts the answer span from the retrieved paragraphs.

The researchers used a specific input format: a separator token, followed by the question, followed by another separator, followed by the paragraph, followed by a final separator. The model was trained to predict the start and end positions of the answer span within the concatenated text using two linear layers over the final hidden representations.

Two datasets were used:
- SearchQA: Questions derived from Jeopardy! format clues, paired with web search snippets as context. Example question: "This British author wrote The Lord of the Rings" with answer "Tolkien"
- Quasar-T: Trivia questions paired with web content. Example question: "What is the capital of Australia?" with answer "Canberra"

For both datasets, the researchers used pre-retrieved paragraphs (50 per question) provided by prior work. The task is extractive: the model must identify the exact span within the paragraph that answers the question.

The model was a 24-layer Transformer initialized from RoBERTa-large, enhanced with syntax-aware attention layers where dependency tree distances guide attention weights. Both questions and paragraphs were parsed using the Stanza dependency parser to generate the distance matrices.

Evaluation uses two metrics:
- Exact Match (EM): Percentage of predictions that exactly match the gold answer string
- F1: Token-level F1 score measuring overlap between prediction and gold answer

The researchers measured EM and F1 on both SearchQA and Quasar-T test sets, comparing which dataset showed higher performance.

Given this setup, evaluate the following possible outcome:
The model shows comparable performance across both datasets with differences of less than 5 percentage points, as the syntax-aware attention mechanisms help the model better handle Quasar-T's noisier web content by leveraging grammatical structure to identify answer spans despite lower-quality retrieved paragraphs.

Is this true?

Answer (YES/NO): NO